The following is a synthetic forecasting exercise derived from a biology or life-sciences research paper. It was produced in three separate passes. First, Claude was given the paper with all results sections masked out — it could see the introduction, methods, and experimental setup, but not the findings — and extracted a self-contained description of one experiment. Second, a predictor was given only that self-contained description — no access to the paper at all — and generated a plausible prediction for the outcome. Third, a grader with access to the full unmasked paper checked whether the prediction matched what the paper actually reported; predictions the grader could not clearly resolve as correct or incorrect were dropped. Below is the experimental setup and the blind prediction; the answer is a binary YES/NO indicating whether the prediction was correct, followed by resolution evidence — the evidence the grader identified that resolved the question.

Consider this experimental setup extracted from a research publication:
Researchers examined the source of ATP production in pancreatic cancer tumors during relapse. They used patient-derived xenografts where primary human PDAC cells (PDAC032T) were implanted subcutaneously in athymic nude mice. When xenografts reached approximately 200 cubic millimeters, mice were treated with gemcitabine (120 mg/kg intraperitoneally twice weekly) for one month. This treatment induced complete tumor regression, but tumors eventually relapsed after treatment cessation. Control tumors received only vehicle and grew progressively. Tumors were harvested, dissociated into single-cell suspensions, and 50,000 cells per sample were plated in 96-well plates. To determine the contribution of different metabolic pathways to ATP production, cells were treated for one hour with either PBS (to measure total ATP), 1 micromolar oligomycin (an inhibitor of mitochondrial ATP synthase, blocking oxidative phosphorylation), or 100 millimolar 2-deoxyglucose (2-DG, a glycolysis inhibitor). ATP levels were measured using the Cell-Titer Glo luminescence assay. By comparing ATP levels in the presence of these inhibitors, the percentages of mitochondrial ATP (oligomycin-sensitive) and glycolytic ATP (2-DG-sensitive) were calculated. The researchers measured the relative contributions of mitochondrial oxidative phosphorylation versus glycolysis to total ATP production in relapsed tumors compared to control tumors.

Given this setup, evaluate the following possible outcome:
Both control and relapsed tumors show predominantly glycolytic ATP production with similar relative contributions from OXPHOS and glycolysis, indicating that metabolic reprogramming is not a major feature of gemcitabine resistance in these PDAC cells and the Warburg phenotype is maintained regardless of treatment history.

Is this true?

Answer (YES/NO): NO